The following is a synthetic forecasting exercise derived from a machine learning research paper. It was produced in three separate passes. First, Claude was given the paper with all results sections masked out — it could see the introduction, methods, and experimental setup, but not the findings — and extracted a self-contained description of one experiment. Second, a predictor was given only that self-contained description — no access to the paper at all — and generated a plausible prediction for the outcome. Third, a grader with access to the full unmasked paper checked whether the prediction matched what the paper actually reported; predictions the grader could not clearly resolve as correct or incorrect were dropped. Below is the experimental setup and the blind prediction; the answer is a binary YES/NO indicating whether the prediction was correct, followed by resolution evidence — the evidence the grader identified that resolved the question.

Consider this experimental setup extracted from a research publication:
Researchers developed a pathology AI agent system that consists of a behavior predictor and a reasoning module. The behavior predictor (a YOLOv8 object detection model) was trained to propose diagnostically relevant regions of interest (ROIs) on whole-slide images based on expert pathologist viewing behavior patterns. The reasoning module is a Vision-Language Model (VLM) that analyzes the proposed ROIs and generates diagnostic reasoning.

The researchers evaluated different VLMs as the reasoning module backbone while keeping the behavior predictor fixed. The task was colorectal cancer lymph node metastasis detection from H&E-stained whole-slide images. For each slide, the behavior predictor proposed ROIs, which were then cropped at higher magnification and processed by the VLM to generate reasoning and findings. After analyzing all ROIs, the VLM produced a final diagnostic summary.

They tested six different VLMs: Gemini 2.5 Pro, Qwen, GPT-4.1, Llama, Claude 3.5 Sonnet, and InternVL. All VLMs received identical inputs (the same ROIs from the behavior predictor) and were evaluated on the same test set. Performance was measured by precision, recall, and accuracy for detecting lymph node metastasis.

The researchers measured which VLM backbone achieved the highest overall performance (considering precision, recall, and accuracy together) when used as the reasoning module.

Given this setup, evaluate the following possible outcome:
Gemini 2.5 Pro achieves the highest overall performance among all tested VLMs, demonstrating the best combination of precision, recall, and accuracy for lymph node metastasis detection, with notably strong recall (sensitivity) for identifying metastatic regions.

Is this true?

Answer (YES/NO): YES